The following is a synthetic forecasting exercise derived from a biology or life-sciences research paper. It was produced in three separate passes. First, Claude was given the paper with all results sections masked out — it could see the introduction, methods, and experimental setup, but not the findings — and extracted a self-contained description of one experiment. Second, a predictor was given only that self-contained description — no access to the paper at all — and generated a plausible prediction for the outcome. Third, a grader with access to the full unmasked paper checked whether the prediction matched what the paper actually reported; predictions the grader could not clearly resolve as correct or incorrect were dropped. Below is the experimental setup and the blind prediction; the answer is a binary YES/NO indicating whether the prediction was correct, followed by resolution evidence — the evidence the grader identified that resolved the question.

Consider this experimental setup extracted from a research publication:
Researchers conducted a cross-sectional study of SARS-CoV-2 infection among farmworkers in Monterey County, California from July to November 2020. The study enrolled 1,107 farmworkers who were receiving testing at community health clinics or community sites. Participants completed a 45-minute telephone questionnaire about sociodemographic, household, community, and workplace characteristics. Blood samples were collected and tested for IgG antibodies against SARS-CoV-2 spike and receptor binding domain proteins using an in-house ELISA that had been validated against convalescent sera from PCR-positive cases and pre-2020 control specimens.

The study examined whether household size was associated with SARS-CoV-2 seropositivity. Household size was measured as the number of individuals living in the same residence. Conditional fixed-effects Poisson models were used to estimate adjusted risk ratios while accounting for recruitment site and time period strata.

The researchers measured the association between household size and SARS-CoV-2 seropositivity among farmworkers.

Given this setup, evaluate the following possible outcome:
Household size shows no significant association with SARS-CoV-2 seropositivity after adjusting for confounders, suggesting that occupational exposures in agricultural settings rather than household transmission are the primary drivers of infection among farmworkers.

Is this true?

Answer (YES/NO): NO